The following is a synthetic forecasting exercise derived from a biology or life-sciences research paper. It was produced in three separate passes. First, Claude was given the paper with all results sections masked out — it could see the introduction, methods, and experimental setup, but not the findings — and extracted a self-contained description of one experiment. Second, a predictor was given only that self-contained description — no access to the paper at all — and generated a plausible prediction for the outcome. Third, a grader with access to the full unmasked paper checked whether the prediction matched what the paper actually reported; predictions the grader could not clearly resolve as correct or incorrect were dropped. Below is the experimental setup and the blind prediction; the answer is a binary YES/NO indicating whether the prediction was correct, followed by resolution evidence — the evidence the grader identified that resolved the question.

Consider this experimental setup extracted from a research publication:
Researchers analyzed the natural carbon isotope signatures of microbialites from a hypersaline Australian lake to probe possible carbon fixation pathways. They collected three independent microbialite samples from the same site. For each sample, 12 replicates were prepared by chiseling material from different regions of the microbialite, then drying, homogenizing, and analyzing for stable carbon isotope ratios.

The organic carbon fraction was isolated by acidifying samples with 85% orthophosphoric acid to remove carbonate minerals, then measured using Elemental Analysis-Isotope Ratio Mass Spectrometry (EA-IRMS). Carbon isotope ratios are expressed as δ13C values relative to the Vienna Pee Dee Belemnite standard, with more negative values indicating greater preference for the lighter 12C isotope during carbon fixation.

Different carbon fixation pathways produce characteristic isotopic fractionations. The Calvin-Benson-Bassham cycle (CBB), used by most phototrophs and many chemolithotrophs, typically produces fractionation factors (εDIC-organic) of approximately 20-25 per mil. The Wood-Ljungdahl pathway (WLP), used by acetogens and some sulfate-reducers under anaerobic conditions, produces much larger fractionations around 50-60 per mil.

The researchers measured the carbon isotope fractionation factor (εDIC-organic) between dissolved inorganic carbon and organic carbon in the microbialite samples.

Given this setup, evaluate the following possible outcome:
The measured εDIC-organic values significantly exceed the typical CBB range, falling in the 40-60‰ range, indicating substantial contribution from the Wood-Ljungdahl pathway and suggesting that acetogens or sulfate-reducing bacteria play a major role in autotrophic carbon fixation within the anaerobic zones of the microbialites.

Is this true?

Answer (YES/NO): NO